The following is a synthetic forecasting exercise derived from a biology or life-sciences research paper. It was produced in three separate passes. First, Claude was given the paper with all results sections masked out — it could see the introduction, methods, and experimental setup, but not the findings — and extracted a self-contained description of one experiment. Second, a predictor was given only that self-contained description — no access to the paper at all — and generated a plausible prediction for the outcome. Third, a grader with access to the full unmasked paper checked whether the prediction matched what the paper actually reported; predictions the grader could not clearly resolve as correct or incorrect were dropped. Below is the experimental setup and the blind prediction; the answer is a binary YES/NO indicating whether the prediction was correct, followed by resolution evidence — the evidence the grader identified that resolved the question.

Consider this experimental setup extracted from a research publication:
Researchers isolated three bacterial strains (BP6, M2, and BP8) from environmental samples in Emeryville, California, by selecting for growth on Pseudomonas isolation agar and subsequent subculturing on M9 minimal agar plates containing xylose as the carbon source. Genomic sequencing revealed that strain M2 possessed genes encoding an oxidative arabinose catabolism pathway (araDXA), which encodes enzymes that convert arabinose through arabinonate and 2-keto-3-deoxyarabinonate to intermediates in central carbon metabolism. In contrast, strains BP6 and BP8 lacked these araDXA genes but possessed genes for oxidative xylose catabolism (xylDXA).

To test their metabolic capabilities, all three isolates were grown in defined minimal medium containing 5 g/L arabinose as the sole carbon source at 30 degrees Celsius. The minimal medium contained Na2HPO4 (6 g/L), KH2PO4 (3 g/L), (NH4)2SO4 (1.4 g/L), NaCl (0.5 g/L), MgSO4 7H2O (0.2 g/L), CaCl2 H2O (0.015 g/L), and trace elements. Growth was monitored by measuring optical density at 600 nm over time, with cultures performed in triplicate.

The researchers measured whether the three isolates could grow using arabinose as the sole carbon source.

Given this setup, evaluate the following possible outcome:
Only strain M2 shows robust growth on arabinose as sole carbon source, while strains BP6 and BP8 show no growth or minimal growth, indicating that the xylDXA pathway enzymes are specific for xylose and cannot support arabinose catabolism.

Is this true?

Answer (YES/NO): YES